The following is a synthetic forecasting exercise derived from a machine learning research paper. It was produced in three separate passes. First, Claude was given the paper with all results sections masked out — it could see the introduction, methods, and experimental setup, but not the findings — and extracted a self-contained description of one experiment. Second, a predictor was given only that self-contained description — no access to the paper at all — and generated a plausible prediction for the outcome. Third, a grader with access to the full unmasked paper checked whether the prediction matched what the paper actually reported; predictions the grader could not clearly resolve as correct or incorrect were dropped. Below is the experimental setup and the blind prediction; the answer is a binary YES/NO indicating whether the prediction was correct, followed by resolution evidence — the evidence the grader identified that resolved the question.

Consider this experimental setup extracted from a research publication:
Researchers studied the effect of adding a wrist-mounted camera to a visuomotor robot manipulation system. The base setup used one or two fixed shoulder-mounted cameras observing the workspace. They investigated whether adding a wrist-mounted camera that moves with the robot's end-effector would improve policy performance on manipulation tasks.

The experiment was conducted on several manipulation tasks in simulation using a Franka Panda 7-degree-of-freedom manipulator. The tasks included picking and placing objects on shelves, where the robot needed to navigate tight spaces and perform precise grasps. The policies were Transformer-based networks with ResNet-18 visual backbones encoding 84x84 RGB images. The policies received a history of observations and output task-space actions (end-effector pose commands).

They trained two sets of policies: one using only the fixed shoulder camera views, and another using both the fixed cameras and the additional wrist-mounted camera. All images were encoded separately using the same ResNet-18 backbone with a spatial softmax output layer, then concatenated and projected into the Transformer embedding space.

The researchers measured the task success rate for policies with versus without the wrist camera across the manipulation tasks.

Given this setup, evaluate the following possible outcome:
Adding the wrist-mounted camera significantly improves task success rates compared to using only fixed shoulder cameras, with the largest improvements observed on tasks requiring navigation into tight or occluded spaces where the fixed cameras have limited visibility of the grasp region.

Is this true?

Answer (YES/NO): YES